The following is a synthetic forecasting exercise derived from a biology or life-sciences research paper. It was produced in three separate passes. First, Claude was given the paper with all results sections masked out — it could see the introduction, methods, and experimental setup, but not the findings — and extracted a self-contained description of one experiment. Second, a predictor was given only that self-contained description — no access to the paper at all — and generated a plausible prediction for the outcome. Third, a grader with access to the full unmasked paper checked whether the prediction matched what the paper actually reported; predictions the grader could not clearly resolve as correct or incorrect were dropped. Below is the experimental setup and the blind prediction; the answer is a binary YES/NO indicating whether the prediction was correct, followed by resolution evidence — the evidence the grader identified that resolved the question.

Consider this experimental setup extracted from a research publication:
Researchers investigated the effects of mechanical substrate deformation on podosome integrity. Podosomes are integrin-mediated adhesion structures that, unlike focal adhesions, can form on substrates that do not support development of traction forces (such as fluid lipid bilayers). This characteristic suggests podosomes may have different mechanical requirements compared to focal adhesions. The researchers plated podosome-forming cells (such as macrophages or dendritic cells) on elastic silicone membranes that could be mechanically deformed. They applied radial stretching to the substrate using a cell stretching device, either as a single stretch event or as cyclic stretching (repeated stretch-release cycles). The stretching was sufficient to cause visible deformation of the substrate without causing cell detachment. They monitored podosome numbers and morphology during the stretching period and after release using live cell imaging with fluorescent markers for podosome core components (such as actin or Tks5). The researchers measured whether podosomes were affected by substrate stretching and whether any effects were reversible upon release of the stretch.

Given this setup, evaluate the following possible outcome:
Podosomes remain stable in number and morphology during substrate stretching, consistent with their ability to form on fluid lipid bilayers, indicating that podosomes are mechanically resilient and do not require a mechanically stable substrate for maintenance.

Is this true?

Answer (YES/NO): NO